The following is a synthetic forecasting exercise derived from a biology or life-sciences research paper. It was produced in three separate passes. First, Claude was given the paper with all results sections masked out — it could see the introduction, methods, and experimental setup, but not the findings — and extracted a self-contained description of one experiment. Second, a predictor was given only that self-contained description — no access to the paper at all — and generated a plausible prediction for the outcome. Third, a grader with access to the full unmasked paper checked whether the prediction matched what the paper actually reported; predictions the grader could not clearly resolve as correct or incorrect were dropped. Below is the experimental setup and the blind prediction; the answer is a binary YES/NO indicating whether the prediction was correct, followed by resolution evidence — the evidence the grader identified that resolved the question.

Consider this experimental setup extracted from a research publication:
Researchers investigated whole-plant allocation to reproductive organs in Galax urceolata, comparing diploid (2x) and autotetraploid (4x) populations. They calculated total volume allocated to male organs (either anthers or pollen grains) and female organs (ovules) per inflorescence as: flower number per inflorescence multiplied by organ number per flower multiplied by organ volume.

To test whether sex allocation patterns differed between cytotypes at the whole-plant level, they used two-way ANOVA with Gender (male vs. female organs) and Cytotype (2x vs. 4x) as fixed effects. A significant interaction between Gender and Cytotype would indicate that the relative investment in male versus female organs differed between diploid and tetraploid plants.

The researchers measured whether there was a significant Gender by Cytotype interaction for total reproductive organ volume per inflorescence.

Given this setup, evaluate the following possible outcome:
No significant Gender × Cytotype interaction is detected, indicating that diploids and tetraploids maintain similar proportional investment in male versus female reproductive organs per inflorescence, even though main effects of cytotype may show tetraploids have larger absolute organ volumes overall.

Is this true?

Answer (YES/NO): NO